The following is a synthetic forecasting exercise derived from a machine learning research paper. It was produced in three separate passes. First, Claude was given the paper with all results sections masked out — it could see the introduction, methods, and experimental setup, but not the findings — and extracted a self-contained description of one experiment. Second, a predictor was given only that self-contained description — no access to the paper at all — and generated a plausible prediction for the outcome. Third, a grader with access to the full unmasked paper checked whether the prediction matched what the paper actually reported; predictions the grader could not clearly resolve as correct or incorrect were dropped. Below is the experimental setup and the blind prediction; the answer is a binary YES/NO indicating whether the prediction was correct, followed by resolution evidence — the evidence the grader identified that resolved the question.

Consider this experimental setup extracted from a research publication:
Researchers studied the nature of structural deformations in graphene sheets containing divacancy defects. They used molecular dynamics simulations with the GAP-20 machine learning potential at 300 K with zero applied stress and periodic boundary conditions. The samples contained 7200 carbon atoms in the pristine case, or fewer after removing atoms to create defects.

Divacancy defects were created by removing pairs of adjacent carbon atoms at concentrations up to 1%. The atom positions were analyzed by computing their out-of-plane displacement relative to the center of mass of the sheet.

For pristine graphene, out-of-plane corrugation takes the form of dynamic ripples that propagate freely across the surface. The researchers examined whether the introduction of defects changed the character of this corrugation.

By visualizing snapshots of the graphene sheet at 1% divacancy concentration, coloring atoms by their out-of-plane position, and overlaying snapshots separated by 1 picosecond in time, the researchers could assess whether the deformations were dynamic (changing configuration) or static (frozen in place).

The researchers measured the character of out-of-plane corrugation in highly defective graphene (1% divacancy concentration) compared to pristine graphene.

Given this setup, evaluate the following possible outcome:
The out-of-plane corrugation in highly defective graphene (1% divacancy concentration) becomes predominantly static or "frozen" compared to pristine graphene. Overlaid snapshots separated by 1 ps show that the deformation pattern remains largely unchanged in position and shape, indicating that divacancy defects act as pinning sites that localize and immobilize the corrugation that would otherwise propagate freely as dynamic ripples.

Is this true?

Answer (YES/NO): YES